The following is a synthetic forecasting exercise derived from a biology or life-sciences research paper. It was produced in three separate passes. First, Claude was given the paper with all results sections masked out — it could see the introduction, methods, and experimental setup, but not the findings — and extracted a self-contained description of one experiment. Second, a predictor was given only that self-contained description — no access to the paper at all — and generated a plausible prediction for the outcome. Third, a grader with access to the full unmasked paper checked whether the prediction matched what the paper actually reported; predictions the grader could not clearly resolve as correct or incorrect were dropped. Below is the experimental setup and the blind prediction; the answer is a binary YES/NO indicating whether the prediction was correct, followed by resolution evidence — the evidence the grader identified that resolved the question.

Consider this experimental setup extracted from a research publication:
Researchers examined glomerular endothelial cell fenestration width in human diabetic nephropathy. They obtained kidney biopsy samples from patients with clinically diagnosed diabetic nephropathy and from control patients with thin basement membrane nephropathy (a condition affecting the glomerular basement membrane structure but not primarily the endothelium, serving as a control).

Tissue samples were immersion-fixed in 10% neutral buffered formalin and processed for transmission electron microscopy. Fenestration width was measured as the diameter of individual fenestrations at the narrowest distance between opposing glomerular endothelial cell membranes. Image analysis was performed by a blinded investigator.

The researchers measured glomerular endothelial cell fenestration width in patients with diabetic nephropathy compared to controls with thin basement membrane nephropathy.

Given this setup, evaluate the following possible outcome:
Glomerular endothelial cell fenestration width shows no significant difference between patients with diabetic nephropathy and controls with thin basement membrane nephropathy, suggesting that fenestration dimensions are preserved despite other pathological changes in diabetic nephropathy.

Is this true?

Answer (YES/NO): NO